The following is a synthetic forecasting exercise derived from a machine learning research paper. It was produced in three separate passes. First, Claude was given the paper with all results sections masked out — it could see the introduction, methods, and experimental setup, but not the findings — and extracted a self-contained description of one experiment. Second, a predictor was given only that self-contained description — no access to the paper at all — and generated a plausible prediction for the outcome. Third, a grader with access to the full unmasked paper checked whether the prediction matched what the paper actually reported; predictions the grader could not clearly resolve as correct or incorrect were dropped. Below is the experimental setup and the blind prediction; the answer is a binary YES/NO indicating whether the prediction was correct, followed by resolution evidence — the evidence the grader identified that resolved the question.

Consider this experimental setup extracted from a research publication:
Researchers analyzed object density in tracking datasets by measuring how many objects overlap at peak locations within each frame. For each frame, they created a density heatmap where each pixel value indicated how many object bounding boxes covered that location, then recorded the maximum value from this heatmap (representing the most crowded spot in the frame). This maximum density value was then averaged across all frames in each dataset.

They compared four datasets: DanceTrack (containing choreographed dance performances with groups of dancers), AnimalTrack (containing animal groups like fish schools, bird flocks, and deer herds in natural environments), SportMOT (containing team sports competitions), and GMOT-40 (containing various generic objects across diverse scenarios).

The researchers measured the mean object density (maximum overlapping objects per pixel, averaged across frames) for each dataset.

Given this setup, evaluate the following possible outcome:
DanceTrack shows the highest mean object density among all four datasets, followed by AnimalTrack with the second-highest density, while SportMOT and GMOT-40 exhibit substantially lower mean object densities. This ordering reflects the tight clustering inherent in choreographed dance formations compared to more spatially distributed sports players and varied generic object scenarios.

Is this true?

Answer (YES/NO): NO